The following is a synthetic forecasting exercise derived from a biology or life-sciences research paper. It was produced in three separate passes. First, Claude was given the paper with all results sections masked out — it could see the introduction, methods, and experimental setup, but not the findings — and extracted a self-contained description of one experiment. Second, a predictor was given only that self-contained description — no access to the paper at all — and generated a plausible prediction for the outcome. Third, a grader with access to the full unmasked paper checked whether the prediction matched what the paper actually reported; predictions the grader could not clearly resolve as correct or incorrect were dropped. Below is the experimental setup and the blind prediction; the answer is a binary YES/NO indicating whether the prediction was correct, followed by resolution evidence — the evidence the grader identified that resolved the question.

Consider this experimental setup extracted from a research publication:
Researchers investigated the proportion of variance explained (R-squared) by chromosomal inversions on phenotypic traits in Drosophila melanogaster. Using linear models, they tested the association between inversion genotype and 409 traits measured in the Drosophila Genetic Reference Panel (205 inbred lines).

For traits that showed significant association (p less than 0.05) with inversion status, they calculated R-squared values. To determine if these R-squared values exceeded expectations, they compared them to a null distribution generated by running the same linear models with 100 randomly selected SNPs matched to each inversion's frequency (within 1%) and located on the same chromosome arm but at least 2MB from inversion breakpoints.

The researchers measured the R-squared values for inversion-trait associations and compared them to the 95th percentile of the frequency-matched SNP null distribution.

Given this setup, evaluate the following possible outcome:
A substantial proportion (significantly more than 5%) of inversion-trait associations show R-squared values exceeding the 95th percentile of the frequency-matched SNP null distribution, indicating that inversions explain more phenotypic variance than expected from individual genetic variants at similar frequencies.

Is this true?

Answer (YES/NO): YES